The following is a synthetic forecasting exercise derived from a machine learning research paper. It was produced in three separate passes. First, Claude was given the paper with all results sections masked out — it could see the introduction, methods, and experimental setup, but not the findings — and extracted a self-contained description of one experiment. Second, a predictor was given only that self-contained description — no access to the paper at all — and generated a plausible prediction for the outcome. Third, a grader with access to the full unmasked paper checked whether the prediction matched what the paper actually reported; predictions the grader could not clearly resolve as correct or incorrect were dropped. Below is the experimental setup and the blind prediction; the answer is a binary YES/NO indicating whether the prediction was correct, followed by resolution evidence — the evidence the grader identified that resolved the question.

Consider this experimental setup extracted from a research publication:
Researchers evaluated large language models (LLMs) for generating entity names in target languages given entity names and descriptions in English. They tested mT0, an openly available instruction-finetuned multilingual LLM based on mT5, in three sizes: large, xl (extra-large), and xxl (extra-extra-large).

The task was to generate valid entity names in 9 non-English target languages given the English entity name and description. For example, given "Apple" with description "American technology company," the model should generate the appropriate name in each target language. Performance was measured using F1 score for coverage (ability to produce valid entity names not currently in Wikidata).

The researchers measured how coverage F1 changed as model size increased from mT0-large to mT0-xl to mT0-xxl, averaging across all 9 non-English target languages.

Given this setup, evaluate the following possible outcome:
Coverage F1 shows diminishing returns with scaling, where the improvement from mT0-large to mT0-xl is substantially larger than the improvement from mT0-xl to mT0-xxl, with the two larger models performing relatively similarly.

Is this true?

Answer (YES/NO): NO